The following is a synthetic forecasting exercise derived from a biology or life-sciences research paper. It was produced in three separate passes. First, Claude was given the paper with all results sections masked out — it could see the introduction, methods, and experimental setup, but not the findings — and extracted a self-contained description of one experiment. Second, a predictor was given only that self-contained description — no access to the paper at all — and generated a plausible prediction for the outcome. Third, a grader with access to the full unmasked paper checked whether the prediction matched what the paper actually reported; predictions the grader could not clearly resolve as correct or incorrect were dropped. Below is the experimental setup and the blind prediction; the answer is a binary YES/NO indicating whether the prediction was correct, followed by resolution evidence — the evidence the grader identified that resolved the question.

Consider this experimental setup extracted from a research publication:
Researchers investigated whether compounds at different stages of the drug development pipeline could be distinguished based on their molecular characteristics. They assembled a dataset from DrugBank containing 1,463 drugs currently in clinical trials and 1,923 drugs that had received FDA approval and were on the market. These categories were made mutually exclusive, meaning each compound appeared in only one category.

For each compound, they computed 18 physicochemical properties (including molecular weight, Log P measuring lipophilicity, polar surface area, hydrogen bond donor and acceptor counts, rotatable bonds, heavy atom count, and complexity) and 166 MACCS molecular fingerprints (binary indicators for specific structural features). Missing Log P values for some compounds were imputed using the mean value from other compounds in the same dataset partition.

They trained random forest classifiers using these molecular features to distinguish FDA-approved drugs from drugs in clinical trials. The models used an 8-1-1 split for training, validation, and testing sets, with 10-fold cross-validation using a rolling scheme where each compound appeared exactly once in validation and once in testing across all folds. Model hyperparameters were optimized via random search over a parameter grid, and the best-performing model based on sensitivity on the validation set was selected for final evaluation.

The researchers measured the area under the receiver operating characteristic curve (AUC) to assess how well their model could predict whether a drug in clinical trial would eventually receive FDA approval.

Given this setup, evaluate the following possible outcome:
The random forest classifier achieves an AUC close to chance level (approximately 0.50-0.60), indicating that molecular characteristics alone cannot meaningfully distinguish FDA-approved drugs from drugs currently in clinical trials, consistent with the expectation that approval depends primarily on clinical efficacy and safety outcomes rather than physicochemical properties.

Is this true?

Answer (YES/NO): NO